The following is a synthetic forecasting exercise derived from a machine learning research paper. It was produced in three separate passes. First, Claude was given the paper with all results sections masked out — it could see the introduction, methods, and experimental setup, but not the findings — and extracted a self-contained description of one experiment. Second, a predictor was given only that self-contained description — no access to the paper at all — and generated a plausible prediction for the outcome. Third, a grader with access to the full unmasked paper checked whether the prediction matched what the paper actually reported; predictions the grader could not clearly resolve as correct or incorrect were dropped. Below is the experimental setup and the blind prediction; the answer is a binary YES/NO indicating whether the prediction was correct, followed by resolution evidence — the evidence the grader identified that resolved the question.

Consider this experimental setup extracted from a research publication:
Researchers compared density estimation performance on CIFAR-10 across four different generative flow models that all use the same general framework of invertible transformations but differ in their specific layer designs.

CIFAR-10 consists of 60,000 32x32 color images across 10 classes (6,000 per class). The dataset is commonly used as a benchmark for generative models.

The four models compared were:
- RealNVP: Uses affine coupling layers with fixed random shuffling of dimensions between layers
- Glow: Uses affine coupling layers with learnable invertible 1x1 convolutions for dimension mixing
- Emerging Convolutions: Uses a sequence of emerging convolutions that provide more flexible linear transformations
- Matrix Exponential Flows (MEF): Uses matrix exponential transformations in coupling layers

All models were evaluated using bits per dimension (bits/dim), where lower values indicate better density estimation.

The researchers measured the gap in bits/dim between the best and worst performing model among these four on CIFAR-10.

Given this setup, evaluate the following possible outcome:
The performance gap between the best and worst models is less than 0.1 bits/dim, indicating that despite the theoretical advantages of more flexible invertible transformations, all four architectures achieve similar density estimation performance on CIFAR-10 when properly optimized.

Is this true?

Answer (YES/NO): NO